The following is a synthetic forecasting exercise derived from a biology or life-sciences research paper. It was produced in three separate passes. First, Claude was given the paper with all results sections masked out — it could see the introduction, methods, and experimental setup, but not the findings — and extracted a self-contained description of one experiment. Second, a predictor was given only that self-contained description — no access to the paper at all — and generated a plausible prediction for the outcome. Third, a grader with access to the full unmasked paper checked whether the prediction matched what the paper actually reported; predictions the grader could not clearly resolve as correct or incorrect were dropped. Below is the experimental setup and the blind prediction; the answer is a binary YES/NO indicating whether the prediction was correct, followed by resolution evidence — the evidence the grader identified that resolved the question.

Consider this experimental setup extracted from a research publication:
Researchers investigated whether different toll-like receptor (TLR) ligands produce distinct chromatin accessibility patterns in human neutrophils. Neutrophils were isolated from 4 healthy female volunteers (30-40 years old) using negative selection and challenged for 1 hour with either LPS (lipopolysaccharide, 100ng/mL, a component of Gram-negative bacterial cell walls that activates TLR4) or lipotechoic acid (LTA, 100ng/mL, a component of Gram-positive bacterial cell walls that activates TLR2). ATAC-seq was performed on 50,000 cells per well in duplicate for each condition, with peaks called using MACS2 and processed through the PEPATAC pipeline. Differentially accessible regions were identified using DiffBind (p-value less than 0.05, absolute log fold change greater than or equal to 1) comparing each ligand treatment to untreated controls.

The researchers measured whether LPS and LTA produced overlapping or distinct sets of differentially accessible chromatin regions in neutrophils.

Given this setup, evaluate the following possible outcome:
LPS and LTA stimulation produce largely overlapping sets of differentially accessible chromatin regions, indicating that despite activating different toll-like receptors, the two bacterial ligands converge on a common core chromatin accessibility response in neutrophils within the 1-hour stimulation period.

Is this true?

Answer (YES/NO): NO